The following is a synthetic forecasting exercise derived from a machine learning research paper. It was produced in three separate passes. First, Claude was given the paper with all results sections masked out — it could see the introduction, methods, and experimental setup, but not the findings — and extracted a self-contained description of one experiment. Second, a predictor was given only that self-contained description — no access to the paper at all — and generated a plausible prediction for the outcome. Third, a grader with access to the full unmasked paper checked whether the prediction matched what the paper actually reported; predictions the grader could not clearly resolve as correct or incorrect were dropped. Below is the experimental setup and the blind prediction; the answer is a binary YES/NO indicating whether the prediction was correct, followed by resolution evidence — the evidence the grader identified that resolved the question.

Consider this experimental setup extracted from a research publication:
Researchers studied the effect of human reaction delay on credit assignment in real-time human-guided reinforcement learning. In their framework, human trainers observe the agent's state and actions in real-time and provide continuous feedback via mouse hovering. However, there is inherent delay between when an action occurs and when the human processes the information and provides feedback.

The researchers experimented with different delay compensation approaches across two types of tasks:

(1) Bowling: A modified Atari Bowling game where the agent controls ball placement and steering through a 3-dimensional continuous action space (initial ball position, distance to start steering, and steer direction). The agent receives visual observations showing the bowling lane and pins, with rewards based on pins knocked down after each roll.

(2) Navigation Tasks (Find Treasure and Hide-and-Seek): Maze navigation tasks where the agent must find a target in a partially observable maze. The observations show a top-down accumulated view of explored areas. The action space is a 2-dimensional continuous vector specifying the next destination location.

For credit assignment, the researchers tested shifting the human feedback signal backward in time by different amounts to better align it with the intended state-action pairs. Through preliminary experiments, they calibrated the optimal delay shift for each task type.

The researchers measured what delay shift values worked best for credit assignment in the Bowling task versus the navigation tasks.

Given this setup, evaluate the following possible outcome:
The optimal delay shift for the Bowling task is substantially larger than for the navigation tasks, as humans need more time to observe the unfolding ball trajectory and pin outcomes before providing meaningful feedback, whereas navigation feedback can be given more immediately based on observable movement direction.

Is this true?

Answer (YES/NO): YES